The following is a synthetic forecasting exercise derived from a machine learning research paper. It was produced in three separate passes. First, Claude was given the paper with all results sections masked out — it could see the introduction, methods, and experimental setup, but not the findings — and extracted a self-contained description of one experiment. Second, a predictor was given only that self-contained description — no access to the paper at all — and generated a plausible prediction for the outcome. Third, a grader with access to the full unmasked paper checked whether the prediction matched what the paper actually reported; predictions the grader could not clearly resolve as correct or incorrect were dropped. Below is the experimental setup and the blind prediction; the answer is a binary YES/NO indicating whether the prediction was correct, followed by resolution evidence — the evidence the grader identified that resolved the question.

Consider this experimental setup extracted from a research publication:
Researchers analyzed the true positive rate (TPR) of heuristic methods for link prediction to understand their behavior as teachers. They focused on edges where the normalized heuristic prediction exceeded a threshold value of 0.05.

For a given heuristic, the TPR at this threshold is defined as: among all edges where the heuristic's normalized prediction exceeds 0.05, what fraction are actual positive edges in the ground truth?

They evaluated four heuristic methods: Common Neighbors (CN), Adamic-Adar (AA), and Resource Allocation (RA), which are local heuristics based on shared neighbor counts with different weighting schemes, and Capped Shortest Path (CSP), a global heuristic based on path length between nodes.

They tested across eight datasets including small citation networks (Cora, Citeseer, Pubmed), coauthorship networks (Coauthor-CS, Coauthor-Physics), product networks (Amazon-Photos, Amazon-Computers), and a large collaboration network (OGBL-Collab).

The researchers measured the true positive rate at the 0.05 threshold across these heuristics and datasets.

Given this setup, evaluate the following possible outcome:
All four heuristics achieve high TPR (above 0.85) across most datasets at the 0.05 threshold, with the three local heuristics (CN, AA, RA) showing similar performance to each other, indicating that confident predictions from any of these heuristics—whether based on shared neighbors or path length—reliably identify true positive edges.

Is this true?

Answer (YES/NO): NO